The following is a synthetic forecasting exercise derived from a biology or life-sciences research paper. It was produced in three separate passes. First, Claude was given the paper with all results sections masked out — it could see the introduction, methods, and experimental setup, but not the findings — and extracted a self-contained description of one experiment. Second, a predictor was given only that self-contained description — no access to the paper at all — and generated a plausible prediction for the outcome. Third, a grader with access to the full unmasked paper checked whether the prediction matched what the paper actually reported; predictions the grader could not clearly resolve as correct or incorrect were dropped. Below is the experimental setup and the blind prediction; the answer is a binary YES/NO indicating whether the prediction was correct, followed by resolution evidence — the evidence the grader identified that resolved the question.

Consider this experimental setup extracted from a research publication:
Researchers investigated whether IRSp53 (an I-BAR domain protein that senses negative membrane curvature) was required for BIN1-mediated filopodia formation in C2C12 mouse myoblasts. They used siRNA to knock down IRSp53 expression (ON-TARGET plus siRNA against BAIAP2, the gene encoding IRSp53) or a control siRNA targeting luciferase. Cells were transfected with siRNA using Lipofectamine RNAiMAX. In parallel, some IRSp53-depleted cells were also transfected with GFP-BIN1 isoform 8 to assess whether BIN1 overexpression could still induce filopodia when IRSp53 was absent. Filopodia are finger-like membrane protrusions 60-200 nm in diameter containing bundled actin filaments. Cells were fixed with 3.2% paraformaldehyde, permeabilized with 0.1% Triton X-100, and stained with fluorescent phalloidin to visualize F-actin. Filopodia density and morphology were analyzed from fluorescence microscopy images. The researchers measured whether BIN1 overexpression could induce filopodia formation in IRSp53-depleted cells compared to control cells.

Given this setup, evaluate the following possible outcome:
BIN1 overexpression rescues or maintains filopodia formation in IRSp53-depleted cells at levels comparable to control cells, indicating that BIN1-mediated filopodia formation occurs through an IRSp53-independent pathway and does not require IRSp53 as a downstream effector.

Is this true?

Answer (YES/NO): NO